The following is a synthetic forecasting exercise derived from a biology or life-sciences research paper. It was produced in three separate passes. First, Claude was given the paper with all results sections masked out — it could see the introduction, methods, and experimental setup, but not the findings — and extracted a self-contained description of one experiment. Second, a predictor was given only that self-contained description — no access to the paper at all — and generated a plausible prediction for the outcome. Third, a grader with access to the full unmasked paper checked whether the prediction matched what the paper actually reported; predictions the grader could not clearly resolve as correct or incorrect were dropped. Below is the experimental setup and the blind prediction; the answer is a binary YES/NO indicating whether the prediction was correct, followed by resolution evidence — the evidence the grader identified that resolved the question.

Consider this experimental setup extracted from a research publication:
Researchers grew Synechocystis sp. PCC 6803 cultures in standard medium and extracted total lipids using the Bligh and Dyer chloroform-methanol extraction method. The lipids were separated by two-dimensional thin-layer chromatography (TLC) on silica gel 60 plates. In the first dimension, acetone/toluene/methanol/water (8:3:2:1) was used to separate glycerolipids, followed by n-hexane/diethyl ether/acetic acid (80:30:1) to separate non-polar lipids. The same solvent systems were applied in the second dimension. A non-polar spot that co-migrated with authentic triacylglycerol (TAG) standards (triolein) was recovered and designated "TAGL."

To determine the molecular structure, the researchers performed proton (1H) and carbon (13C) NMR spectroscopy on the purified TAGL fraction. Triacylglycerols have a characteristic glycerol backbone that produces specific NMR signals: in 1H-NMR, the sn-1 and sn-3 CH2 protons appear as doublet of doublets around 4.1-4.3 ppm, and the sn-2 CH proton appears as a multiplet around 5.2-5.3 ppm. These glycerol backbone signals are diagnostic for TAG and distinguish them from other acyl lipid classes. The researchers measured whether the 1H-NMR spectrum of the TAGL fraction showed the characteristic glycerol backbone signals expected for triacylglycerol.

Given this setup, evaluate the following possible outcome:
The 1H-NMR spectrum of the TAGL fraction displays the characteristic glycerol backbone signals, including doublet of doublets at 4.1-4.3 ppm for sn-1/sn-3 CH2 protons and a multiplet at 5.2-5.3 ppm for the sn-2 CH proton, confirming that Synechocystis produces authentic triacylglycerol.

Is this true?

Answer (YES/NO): NO